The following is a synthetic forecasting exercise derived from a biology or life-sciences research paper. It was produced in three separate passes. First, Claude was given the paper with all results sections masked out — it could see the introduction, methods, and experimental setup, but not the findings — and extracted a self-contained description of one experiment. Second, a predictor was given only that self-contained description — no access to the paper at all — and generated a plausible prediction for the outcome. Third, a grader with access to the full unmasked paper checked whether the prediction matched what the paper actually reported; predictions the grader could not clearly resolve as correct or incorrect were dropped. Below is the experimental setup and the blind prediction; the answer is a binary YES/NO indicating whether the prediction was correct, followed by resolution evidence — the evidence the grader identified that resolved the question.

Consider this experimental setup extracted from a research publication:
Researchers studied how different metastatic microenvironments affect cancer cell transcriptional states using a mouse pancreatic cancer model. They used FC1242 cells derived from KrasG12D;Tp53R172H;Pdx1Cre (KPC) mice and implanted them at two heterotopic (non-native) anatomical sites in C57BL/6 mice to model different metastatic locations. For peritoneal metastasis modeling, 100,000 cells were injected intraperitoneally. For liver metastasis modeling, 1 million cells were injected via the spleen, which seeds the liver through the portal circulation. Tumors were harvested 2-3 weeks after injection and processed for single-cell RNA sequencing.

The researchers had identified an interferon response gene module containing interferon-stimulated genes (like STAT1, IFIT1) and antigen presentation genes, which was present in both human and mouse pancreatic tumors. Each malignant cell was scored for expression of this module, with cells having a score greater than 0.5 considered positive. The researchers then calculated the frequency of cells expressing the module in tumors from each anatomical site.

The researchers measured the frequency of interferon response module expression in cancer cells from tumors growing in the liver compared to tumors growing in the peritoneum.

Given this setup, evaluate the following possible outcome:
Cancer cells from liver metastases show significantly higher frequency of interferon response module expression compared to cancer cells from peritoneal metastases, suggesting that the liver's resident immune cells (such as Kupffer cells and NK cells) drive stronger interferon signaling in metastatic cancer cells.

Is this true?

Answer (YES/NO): YES